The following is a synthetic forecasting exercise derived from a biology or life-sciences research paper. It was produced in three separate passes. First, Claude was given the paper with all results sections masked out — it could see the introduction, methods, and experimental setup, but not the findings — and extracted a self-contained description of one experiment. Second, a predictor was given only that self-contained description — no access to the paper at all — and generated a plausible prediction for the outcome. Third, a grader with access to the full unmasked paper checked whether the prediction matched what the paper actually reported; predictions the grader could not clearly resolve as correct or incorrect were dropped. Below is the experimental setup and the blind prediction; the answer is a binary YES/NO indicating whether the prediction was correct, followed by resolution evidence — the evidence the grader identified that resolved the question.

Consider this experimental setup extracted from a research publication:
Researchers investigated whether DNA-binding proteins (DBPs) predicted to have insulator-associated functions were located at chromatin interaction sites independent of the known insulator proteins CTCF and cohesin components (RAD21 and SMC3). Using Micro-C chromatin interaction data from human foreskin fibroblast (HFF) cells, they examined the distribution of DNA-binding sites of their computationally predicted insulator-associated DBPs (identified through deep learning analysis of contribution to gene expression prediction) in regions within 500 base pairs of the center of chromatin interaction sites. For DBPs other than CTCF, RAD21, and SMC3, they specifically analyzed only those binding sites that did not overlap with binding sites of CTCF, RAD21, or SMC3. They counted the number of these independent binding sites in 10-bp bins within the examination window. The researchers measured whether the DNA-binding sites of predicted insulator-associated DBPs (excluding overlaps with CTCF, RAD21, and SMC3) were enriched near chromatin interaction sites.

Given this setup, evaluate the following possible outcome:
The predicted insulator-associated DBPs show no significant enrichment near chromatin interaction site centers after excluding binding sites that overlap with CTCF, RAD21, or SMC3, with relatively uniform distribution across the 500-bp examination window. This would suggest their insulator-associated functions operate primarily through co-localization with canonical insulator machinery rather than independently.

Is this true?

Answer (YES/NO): NO